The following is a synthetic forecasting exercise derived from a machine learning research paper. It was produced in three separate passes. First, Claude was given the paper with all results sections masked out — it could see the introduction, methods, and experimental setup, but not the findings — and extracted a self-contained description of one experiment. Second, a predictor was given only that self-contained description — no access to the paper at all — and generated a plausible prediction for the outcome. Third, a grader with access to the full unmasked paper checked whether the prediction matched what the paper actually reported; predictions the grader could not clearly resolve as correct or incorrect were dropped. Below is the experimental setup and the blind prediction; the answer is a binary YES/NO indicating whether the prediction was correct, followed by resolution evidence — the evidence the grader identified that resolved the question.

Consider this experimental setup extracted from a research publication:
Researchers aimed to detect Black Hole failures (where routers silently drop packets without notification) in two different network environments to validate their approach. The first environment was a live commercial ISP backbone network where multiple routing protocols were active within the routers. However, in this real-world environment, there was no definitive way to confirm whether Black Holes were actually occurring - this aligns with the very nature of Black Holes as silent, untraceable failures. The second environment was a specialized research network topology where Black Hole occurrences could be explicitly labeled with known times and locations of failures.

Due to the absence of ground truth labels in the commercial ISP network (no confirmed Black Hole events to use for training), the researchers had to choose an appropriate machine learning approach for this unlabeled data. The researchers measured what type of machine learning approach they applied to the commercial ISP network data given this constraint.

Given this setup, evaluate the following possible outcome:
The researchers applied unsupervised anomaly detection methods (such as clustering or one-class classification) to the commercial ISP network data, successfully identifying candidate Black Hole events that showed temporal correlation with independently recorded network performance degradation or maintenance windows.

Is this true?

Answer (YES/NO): NO